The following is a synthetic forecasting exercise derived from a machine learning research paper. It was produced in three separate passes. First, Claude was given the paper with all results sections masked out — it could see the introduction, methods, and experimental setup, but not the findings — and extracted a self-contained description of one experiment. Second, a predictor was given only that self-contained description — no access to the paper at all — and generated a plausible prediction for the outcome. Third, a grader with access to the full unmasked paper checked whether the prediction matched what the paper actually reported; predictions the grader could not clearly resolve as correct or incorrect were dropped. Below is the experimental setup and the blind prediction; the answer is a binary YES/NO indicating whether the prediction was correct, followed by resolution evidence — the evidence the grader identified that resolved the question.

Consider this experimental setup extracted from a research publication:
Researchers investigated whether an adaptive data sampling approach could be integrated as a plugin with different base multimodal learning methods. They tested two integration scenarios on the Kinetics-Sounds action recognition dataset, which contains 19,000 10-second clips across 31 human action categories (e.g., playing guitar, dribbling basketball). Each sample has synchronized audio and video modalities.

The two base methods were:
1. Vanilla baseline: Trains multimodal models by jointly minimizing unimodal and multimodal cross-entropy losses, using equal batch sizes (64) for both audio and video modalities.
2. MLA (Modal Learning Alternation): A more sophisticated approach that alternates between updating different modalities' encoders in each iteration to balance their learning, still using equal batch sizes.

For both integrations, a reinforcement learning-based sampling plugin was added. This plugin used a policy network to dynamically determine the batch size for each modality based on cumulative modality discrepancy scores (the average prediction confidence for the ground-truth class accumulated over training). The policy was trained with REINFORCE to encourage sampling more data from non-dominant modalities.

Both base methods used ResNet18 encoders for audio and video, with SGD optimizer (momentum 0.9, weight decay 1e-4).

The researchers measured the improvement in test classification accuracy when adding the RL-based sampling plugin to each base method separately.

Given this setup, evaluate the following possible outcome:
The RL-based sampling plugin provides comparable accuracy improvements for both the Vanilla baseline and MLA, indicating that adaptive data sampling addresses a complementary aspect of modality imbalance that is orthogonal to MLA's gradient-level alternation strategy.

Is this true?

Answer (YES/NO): NO